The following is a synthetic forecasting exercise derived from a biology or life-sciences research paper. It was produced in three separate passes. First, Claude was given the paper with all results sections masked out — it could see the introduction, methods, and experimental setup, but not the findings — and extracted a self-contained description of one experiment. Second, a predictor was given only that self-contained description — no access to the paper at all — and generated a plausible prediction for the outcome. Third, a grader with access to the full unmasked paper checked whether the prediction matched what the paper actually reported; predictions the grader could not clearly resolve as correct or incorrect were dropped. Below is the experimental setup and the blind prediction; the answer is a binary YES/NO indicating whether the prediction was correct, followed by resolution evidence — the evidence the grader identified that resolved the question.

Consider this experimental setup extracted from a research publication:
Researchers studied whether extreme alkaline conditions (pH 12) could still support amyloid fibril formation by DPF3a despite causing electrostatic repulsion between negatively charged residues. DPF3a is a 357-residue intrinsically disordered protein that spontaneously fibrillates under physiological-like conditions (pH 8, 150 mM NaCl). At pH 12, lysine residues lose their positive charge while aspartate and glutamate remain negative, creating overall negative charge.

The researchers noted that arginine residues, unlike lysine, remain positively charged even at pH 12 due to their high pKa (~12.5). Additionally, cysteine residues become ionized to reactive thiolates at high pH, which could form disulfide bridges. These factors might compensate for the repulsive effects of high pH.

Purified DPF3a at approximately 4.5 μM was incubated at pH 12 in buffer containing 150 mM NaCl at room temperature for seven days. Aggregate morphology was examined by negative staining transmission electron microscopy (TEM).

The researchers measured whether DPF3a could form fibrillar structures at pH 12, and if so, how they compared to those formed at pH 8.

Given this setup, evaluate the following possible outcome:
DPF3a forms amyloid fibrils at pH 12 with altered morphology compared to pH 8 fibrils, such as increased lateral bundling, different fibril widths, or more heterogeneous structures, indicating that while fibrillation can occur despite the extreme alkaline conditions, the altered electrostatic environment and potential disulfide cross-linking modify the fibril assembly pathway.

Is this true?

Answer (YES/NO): YES